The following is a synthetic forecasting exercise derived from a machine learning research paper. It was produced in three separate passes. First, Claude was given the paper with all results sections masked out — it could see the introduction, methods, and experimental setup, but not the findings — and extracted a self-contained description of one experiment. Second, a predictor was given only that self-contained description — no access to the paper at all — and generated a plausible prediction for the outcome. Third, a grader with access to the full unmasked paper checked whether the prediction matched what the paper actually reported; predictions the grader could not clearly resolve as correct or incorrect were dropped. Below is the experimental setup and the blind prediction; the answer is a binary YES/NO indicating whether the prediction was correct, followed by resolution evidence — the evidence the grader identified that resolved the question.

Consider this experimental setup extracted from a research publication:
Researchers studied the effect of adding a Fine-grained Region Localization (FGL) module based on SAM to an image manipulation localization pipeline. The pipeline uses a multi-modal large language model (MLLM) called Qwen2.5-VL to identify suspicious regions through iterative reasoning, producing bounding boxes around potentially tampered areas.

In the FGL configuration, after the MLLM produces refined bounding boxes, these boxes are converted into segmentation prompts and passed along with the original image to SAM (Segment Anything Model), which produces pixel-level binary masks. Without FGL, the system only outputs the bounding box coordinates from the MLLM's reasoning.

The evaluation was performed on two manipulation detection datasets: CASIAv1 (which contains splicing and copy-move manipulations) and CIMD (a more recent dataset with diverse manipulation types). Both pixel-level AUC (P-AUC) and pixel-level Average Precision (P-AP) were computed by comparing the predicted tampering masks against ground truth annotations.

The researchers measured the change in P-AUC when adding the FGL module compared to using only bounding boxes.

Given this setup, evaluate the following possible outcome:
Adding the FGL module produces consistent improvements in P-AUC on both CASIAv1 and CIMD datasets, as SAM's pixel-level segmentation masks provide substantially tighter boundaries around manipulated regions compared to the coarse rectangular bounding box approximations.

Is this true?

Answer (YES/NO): YES